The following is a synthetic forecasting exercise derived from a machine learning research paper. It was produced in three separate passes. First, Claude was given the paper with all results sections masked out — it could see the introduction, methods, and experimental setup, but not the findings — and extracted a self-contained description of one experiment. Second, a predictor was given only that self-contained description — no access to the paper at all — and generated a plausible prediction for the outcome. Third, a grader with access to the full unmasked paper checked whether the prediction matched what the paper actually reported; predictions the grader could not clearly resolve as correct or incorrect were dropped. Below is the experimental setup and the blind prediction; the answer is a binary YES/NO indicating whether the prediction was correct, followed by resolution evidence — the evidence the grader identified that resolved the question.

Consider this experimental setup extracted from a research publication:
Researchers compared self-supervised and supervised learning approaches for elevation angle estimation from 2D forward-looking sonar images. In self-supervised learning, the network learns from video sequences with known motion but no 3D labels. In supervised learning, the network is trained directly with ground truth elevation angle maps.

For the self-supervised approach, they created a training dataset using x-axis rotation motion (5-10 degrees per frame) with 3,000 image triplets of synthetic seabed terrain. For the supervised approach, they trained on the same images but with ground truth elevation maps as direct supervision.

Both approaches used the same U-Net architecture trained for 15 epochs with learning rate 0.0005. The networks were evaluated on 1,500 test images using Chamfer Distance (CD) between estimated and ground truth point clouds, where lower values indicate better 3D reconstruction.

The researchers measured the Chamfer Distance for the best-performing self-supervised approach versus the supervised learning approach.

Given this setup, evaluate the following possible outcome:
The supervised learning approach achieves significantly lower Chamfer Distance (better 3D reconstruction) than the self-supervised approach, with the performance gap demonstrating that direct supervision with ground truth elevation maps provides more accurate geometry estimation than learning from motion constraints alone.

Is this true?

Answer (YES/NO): YES